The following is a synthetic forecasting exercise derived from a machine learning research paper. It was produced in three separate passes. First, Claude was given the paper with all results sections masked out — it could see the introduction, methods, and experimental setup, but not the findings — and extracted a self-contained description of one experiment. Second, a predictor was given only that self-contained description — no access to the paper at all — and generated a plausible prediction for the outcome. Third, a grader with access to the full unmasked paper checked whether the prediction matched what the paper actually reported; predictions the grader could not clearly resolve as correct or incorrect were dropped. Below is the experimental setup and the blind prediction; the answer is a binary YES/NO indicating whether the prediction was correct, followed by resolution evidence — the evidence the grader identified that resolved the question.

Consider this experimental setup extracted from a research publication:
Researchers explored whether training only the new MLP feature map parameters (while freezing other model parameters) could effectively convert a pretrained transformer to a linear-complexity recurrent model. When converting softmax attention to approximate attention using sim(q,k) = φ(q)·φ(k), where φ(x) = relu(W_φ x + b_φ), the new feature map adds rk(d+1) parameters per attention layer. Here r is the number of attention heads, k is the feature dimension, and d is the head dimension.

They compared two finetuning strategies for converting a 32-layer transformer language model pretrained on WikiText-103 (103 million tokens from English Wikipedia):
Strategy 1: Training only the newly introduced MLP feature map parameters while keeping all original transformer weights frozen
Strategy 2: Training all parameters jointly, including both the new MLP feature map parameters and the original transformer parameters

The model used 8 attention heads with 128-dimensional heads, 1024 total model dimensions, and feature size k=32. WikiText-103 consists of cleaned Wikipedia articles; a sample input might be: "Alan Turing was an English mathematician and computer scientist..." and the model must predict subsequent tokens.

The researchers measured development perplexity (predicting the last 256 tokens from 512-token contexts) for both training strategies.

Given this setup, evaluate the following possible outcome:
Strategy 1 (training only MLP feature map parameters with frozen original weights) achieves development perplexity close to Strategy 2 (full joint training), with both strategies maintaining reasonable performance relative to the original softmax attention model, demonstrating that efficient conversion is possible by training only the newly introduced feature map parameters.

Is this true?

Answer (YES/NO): NO